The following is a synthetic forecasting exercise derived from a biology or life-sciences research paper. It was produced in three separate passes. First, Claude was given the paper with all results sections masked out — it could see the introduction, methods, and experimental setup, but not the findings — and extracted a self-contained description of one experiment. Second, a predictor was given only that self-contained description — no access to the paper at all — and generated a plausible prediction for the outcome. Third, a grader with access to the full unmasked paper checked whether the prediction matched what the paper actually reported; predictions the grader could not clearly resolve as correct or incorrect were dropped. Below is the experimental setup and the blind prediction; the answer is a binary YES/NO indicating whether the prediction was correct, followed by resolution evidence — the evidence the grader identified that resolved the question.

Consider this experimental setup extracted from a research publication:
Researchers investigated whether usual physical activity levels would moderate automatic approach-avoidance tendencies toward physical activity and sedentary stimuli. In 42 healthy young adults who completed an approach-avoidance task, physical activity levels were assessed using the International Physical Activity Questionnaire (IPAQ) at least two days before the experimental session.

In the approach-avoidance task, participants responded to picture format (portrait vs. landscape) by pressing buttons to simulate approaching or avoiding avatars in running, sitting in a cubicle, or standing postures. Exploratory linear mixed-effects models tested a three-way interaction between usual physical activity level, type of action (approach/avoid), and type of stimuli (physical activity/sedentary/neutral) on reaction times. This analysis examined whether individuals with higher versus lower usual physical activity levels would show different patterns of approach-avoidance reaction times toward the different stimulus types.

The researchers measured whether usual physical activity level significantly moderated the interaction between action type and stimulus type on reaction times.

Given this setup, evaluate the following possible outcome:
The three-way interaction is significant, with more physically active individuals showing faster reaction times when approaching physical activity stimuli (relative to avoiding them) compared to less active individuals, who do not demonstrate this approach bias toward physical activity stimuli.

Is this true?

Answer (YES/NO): NO